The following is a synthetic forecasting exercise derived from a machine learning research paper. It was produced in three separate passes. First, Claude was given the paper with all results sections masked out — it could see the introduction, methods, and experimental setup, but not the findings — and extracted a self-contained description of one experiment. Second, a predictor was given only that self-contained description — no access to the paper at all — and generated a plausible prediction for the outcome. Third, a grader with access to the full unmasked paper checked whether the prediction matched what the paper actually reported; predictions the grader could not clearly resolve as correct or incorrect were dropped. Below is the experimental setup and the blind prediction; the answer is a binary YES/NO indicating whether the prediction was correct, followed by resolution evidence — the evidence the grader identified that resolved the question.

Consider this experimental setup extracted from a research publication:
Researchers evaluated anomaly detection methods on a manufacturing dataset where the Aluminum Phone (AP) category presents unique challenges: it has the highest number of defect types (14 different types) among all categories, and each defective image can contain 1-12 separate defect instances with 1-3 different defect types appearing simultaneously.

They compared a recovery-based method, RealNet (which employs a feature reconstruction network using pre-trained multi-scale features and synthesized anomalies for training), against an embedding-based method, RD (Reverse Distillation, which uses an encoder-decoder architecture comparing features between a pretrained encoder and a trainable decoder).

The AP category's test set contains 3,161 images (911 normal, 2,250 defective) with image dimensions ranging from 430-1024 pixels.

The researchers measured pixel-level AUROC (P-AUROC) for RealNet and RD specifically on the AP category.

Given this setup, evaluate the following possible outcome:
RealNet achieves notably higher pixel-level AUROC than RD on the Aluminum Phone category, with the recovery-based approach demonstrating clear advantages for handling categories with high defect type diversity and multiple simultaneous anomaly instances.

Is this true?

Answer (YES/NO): NO